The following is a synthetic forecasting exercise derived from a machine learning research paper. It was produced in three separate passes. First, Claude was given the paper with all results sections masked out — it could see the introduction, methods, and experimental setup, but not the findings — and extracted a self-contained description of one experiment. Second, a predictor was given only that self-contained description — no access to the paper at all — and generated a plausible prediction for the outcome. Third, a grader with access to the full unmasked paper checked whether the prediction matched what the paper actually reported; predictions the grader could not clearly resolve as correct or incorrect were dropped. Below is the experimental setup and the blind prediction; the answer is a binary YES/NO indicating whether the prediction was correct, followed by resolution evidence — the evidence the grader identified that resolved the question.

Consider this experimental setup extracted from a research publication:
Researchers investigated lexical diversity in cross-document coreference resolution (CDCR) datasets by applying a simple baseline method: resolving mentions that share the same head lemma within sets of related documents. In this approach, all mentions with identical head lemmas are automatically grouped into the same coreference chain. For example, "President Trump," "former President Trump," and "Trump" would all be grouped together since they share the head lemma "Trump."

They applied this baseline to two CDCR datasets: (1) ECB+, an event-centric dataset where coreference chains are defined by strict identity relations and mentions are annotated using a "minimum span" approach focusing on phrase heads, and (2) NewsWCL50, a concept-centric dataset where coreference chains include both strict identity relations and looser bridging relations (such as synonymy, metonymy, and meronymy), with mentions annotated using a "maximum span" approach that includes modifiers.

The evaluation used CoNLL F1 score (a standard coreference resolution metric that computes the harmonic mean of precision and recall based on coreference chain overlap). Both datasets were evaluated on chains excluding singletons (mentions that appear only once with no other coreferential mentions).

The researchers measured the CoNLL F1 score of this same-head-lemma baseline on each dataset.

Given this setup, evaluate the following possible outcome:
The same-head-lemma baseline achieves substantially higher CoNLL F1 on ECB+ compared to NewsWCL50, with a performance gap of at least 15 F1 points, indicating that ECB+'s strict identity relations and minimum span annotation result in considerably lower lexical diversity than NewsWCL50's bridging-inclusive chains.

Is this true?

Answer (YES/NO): NO